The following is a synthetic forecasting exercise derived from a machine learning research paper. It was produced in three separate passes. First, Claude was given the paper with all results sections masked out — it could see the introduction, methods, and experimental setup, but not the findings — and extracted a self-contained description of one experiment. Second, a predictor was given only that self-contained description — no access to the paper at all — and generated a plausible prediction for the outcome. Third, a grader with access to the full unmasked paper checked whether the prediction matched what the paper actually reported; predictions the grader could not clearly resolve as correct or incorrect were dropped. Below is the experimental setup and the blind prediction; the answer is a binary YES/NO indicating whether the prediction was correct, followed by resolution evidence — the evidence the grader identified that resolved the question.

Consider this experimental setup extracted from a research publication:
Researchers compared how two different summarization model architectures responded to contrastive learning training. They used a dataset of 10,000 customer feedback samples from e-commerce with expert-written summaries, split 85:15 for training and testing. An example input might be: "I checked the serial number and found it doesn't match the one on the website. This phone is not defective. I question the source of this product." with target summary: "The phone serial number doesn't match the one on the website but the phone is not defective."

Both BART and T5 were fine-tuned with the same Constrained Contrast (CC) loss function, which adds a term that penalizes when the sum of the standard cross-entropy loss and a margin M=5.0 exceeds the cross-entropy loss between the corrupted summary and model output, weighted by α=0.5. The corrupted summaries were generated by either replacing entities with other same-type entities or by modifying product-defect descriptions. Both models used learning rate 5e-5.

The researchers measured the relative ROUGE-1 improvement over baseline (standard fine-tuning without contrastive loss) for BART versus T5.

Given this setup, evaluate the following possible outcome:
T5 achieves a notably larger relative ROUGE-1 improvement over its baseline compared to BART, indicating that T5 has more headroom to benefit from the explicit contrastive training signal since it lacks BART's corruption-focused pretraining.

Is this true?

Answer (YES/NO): NO